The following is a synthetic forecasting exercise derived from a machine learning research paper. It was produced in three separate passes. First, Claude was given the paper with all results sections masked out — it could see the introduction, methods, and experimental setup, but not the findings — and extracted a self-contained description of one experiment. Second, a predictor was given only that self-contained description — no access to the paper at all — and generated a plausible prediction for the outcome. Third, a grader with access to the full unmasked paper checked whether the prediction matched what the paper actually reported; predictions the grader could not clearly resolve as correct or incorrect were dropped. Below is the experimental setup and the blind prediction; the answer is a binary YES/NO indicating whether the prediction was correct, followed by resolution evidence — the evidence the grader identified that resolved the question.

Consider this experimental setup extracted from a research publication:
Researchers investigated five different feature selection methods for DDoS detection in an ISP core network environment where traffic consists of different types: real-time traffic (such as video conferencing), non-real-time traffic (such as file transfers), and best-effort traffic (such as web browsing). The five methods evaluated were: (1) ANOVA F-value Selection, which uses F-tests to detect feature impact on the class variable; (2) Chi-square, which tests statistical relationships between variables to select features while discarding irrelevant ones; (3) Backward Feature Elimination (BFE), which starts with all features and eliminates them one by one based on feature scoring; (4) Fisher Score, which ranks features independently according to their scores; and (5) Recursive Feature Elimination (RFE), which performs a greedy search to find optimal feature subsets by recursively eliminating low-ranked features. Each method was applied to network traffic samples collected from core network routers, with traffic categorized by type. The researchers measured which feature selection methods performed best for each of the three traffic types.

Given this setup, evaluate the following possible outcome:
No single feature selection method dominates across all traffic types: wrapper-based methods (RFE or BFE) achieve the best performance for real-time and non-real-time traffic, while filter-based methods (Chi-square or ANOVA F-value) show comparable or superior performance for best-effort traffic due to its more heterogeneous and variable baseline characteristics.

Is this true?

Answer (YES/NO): NO